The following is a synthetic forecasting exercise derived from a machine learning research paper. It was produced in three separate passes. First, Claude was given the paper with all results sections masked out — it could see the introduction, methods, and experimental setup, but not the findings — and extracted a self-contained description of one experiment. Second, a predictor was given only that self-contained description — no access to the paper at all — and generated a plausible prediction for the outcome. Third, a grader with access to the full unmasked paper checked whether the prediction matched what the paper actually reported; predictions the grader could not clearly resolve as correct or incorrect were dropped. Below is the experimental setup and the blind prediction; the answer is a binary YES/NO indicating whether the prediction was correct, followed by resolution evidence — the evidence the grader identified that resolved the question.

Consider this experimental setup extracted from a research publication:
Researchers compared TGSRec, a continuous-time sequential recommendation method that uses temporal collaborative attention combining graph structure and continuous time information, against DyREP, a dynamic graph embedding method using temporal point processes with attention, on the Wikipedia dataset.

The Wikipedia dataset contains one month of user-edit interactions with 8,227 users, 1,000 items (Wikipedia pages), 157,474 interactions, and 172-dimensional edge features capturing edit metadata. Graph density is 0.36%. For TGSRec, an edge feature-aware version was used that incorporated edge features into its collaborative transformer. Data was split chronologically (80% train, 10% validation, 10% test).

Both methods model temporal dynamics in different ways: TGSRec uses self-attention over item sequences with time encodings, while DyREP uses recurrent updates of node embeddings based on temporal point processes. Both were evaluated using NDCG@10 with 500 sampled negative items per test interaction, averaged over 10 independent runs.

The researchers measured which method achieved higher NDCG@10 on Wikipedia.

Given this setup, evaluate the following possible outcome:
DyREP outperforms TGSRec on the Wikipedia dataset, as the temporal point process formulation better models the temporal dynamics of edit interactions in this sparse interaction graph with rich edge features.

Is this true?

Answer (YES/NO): NO